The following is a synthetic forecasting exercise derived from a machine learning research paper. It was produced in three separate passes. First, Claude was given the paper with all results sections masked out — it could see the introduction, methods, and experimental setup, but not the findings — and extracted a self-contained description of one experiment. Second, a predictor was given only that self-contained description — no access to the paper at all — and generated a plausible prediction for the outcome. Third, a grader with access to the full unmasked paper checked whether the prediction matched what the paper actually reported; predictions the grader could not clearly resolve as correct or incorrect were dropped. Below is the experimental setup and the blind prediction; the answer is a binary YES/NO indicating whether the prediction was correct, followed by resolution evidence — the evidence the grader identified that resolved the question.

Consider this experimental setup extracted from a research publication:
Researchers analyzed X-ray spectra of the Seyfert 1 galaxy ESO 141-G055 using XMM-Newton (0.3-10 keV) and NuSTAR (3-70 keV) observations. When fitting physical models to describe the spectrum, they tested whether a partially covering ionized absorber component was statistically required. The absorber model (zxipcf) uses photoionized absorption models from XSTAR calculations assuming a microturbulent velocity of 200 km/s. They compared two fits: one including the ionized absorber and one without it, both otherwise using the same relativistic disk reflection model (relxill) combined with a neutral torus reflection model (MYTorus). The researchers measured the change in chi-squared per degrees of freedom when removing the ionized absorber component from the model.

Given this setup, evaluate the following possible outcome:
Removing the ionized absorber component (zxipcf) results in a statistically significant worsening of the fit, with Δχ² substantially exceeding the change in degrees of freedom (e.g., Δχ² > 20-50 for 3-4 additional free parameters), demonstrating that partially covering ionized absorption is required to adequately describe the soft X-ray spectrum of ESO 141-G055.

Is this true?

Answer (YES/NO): YES